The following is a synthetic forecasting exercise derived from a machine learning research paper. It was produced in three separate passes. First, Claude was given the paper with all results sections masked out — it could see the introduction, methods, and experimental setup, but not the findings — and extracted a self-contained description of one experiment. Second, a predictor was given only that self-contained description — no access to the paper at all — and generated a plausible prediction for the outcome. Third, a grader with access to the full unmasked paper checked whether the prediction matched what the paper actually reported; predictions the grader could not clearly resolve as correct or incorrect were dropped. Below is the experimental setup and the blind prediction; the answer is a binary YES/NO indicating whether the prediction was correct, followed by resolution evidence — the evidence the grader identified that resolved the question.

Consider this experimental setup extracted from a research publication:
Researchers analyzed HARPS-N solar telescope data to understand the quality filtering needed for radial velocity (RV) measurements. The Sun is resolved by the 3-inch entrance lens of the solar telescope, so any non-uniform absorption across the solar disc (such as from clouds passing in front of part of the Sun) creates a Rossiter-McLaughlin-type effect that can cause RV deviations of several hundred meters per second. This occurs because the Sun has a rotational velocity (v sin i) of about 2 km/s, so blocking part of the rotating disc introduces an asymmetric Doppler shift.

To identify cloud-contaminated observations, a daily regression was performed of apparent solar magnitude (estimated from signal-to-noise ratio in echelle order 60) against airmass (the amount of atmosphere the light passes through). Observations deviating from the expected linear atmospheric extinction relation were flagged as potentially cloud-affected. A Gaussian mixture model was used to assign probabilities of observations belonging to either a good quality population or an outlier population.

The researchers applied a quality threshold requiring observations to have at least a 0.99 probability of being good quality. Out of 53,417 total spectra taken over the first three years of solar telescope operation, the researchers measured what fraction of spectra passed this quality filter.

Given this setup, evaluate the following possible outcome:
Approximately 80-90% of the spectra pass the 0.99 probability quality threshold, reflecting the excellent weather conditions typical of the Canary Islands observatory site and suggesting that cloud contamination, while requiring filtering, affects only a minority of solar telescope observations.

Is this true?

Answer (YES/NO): NO